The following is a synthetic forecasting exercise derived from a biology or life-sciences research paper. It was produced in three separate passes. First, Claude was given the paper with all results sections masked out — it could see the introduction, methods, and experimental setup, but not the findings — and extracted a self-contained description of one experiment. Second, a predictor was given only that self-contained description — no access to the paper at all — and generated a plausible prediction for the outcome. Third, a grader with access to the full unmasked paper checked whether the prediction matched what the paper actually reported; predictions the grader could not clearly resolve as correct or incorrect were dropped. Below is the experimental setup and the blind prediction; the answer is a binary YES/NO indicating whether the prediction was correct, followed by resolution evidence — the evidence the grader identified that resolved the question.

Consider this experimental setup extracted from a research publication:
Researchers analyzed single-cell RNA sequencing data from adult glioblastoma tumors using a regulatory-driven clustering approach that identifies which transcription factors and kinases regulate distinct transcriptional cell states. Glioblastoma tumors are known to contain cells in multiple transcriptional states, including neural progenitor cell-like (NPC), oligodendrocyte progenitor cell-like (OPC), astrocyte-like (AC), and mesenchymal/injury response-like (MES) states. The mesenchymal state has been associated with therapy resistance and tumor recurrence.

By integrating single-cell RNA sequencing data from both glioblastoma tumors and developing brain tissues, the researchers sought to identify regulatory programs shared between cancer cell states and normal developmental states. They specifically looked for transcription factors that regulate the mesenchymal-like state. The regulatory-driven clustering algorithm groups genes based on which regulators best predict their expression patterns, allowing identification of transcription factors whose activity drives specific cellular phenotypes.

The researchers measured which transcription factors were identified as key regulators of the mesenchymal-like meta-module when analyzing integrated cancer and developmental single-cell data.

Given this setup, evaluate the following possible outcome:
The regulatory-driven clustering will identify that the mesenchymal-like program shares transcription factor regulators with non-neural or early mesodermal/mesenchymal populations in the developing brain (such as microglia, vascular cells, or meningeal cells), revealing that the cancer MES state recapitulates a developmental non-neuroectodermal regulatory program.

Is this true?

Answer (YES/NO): YES